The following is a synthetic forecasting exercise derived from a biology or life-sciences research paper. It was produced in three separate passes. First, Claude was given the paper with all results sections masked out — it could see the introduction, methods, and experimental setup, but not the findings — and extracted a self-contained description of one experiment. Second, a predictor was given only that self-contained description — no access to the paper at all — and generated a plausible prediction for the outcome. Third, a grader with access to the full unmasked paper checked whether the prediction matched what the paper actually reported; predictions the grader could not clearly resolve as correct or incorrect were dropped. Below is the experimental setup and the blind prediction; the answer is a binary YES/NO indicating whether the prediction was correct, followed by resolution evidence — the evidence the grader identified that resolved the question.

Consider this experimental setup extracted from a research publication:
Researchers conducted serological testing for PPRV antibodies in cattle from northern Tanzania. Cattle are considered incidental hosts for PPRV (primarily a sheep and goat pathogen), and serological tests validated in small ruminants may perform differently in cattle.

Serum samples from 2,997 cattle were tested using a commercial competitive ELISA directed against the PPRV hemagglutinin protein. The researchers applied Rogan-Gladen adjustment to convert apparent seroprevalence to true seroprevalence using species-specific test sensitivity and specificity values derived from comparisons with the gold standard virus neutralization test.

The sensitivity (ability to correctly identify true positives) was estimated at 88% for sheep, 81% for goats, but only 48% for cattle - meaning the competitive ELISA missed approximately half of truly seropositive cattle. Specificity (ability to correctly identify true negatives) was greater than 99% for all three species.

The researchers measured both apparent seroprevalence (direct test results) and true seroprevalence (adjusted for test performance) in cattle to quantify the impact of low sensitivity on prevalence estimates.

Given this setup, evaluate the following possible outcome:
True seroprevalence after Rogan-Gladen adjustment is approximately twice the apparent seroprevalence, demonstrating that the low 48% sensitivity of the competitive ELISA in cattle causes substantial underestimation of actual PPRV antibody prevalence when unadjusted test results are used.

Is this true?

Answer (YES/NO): NO